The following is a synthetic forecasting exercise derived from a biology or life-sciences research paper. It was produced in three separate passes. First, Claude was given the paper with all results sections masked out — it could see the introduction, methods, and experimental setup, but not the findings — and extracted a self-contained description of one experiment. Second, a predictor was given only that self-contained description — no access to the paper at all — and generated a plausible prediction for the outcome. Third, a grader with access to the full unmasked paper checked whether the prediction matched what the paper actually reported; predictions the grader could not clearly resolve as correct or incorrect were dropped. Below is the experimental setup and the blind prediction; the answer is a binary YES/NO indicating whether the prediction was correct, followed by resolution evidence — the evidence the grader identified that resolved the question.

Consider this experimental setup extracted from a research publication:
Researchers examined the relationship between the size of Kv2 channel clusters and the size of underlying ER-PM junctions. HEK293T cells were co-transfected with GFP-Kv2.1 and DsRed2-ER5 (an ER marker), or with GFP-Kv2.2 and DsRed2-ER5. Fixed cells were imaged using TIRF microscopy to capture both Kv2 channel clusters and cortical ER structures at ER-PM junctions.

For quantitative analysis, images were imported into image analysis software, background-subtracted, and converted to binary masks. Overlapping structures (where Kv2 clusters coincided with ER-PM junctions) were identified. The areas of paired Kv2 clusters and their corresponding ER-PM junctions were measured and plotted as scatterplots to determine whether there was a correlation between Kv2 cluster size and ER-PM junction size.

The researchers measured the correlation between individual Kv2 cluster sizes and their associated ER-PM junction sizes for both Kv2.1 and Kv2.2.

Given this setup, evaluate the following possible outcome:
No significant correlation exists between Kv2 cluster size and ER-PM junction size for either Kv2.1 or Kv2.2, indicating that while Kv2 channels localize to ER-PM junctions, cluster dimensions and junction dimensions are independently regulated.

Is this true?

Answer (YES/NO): NO